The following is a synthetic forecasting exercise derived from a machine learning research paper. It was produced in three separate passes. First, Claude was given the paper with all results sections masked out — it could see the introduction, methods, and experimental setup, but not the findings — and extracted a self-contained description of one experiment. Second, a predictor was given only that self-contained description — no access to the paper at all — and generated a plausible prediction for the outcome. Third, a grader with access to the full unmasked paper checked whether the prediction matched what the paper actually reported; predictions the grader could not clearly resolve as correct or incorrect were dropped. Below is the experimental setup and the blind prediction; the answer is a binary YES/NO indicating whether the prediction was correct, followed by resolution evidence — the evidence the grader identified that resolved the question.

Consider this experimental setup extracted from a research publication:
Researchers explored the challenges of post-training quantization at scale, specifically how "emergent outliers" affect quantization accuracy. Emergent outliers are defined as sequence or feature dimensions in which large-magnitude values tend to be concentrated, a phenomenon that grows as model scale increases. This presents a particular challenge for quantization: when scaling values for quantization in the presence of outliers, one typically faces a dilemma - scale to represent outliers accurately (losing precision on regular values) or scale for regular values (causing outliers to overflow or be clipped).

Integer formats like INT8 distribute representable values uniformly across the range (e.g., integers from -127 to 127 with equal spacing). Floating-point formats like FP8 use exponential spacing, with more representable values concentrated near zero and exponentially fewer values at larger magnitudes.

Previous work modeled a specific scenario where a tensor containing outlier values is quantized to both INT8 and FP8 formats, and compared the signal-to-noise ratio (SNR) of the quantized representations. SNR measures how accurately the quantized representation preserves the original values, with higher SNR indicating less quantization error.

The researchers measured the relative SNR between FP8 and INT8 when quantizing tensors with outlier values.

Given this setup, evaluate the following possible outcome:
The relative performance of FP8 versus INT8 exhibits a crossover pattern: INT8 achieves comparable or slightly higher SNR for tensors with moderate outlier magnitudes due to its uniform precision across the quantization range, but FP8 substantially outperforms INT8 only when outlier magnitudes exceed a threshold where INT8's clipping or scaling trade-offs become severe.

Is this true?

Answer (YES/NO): NO